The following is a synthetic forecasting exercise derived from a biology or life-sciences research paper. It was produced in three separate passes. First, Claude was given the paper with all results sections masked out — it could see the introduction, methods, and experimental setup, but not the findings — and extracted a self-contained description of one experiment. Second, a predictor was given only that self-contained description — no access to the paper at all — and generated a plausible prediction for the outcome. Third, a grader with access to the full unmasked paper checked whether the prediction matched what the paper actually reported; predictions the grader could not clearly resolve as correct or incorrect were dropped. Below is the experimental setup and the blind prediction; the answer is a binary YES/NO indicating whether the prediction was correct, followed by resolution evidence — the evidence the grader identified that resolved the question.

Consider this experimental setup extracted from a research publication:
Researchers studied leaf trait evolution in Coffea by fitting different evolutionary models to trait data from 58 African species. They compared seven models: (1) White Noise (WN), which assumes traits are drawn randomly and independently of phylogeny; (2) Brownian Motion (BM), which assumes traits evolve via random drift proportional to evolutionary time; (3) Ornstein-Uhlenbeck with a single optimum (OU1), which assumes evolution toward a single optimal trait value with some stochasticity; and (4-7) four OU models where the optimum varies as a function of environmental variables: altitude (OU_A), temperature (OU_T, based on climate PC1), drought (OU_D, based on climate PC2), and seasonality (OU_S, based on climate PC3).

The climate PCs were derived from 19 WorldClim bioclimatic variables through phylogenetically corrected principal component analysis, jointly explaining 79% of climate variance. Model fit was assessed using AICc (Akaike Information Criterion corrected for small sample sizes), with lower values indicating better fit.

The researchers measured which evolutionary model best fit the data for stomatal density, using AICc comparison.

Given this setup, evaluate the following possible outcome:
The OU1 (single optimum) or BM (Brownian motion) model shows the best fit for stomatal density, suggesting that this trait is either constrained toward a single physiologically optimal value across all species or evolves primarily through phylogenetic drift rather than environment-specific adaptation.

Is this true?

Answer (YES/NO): NO